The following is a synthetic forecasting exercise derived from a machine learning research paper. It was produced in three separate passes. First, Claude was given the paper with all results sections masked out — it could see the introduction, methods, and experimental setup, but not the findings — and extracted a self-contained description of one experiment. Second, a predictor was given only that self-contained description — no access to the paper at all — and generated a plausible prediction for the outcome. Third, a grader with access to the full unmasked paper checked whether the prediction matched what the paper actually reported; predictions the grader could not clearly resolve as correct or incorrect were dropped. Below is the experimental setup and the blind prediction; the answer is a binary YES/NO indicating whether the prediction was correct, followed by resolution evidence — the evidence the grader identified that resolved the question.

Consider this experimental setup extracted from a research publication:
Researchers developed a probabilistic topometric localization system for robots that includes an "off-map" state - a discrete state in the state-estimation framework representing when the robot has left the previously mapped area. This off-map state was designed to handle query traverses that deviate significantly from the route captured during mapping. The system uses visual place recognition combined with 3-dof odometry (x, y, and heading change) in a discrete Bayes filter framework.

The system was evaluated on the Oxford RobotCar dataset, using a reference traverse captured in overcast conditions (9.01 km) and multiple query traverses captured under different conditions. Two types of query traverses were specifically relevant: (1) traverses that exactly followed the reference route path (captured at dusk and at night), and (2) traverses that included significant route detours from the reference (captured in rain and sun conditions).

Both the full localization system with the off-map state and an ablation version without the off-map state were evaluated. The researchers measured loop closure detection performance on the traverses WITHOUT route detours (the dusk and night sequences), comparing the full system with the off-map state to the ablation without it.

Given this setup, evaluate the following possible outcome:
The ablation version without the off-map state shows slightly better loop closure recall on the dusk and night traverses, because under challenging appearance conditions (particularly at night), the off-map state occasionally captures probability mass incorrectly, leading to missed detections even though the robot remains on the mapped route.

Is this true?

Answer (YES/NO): NO